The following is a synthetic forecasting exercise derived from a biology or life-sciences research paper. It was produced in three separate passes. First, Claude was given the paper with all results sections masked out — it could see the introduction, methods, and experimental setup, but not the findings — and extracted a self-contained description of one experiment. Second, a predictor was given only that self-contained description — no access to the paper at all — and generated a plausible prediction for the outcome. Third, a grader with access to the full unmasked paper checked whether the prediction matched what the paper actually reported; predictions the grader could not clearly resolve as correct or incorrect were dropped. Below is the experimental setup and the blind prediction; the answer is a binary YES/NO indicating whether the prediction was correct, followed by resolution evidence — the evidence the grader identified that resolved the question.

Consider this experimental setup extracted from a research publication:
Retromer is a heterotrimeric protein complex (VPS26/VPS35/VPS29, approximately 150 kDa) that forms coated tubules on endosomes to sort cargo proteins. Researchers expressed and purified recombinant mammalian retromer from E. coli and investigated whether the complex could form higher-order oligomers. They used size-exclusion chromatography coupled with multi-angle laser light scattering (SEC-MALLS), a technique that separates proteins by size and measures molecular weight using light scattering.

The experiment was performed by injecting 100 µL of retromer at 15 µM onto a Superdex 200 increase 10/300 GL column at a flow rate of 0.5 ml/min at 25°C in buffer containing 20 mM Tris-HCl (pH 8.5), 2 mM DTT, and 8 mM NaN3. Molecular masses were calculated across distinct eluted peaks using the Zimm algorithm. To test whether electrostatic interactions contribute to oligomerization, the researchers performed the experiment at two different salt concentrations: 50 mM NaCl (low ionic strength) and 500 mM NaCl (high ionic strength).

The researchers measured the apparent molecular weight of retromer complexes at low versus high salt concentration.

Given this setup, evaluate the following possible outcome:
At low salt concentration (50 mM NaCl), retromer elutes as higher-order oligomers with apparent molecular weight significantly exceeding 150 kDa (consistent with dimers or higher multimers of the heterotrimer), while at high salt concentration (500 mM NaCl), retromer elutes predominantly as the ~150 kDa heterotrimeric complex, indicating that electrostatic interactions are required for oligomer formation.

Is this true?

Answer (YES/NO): YES